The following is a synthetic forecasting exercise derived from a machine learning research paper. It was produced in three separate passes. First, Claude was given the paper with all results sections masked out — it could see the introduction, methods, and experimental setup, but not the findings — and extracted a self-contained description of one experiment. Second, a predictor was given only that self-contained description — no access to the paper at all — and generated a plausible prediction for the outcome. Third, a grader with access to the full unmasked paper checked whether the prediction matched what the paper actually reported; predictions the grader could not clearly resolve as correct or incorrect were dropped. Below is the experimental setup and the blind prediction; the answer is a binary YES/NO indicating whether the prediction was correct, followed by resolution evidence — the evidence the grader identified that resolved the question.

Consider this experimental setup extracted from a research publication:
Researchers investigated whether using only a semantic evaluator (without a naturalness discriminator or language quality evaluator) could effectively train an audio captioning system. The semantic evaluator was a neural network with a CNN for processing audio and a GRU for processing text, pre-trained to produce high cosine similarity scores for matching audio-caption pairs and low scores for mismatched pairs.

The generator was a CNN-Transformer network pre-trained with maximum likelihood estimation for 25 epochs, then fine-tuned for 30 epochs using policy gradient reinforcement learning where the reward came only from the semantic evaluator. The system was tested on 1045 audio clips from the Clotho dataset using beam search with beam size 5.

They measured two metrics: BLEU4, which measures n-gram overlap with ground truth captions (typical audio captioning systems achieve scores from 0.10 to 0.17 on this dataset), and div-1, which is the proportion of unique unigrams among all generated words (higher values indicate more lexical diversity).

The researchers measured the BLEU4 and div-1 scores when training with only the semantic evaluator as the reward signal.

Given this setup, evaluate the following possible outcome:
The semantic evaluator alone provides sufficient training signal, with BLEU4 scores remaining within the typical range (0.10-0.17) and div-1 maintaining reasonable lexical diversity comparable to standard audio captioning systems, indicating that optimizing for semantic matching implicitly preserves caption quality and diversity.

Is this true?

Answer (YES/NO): NO